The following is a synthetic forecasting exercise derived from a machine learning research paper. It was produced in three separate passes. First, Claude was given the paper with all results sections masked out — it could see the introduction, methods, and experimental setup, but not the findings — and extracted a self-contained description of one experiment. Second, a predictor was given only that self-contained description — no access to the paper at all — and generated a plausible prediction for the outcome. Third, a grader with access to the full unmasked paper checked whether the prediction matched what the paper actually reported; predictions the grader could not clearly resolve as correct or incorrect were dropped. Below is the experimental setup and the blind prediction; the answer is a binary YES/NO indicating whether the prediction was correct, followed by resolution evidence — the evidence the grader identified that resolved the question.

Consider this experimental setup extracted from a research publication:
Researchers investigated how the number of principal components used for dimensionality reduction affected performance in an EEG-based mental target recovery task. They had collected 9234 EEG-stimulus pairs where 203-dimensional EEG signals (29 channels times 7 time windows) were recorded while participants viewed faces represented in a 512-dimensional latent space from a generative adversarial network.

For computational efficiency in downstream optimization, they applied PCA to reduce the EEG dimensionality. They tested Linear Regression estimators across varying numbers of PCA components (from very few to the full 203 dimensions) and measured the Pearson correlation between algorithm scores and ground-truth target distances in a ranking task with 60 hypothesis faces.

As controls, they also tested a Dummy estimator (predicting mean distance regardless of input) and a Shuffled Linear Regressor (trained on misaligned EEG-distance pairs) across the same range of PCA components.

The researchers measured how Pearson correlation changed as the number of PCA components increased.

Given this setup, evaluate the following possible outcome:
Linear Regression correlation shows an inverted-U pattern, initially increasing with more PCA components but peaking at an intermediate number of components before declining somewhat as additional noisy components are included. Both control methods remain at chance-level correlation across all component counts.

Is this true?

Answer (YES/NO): NO